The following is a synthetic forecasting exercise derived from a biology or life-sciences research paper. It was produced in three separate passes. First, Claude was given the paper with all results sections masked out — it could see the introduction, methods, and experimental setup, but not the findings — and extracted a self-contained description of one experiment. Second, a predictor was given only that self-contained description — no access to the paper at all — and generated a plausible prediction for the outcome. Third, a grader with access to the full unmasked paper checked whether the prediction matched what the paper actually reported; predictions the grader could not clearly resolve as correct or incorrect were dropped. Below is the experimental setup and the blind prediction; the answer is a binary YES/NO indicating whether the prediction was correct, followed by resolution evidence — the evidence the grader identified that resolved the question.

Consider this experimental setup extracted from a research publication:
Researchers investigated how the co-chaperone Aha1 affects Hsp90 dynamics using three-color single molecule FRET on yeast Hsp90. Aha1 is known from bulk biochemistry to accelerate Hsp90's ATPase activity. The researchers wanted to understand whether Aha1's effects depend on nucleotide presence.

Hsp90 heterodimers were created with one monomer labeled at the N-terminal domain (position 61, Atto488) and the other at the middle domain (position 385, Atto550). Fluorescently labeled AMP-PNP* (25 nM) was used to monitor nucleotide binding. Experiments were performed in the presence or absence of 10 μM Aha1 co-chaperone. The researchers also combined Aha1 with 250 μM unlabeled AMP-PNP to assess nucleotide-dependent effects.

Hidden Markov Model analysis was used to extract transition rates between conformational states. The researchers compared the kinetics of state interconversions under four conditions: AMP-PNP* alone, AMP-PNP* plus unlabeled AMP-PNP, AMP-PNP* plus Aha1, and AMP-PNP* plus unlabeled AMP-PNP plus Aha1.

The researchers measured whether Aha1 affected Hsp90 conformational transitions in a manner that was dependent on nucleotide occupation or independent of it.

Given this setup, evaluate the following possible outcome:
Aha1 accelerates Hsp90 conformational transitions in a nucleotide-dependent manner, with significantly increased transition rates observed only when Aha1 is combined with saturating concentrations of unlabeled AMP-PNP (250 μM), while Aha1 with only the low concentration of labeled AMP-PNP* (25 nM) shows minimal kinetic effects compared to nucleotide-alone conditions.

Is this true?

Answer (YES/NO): NO